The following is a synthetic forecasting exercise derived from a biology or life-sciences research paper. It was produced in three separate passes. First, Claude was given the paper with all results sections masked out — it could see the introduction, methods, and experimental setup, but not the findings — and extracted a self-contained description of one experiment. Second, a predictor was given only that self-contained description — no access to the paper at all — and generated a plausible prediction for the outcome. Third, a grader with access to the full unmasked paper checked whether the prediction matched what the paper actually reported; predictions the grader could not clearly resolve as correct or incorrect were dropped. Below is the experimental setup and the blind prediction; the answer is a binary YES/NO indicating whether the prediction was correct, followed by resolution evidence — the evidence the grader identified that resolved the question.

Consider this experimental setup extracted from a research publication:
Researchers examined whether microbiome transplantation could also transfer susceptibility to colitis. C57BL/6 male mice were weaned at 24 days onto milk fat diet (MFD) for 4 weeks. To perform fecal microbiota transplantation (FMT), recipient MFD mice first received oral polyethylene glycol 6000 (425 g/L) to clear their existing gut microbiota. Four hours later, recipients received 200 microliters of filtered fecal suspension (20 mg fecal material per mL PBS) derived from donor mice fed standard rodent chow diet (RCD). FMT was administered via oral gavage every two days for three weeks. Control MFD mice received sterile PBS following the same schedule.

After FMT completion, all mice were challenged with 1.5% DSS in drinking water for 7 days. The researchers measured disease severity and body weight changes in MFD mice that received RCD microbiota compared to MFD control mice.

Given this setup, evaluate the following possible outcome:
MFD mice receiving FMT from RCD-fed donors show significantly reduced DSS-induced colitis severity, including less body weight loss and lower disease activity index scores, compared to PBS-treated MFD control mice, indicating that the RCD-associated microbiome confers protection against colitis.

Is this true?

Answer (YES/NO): NO